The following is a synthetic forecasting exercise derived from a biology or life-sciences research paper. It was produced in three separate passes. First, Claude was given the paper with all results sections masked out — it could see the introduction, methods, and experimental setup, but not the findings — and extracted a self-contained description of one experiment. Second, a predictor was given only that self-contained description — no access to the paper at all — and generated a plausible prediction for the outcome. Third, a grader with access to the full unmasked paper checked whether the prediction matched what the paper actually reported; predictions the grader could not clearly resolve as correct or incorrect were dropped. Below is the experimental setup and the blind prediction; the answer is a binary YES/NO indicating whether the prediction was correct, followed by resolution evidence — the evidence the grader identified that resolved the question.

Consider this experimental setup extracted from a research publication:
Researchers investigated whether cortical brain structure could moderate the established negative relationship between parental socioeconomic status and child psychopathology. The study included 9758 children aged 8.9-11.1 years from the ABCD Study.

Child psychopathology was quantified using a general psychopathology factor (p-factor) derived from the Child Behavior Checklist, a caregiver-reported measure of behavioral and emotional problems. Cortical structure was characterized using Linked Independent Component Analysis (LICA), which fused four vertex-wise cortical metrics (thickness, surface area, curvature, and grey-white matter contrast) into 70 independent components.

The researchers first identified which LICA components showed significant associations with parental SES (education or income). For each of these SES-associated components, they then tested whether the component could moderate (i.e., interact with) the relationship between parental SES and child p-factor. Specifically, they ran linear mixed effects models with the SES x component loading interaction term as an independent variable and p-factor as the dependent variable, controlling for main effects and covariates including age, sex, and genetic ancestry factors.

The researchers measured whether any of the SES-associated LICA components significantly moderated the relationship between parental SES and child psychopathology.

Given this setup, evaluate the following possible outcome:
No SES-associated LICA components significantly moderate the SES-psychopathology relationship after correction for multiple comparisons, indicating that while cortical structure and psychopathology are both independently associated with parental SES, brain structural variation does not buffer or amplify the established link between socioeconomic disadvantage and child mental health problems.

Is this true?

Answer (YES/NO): NO